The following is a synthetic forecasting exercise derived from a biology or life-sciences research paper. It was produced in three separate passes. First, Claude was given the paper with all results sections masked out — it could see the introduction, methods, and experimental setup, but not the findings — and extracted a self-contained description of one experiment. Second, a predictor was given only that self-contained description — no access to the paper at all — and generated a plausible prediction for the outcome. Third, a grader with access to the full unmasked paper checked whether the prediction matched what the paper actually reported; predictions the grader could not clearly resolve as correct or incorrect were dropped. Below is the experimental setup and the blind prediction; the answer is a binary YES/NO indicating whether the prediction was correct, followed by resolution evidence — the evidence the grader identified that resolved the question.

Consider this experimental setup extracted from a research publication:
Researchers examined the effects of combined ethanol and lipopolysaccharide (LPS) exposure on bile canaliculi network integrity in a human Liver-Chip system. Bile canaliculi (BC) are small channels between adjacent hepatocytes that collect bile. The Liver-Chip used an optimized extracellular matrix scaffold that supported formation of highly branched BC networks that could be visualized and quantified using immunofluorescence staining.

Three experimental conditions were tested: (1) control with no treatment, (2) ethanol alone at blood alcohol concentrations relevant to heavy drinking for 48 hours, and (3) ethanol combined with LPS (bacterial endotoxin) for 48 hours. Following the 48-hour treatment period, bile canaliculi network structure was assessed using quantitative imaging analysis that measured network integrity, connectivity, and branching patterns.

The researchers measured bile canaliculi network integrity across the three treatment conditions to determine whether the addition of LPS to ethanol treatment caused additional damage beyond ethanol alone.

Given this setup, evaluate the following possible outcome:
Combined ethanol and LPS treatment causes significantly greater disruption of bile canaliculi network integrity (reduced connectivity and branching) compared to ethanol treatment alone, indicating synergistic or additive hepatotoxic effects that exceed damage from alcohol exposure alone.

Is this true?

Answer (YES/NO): YES